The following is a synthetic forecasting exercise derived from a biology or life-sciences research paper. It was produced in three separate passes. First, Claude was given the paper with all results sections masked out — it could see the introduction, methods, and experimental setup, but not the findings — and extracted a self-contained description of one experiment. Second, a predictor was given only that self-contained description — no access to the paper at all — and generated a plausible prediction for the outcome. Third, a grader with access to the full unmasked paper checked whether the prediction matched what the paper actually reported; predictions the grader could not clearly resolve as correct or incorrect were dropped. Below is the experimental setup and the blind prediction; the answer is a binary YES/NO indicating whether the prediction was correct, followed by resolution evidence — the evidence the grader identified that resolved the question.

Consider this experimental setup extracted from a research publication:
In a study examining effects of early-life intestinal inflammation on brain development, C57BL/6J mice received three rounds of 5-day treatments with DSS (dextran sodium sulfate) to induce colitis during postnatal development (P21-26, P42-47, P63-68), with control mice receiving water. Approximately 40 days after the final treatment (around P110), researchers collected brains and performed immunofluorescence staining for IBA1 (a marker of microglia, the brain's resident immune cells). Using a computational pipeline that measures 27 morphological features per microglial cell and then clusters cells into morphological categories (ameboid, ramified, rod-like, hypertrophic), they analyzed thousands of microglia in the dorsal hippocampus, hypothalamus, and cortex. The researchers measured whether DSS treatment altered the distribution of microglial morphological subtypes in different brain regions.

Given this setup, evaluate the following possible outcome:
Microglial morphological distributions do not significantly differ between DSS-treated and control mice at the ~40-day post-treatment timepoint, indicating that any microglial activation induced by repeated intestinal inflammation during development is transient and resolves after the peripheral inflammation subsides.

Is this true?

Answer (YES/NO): NO